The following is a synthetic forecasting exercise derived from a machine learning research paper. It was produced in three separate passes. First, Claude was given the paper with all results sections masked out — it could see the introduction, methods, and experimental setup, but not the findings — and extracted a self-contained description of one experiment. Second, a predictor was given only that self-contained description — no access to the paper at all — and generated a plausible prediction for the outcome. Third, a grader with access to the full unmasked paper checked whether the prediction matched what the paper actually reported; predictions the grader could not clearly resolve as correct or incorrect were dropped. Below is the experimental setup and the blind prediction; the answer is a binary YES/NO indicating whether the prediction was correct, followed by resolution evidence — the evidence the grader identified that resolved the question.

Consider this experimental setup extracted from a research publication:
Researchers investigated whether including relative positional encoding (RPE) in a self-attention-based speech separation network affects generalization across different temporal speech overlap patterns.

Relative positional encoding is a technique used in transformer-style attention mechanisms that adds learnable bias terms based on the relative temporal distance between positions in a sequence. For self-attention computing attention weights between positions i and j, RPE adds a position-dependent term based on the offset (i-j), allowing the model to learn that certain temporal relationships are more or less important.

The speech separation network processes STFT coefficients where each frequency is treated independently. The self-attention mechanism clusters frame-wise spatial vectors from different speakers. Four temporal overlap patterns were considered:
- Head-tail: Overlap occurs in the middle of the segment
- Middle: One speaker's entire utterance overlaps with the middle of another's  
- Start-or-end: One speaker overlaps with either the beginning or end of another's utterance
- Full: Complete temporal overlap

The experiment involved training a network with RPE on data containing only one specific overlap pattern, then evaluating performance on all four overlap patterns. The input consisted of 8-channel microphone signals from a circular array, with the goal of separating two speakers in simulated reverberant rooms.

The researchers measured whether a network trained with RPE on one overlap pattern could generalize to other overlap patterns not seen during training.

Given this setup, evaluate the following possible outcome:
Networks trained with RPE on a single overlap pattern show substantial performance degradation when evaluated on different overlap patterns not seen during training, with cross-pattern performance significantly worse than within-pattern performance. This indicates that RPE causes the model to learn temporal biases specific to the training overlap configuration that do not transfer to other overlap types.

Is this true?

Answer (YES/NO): YES